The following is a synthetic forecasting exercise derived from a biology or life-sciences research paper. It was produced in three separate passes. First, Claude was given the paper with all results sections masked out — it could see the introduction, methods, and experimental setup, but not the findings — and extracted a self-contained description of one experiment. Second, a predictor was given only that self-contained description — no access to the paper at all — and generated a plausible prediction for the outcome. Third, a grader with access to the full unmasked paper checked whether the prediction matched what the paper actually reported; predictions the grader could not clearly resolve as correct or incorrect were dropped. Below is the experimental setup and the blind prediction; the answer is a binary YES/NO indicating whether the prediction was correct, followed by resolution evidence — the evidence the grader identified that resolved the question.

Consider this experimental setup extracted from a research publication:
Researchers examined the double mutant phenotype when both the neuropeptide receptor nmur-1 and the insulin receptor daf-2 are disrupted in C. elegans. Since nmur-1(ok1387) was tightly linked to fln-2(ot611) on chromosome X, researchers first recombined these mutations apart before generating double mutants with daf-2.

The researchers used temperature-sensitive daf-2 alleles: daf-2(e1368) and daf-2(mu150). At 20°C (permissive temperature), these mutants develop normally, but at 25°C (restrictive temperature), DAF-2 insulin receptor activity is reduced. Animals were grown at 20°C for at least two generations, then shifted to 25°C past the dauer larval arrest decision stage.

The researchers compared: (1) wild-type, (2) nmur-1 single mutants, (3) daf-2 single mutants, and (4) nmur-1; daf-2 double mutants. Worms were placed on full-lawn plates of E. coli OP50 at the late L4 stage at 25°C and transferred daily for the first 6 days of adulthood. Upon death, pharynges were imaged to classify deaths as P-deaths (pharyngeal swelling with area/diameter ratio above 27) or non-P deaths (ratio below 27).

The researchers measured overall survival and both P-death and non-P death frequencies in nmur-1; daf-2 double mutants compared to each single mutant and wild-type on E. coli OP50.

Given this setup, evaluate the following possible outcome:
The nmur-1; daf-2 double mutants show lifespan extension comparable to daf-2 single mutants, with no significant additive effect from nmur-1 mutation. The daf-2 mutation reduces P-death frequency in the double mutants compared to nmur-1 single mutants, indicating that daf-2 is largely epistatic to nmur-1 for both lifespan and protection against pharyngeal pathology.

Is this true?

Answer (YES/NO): NO